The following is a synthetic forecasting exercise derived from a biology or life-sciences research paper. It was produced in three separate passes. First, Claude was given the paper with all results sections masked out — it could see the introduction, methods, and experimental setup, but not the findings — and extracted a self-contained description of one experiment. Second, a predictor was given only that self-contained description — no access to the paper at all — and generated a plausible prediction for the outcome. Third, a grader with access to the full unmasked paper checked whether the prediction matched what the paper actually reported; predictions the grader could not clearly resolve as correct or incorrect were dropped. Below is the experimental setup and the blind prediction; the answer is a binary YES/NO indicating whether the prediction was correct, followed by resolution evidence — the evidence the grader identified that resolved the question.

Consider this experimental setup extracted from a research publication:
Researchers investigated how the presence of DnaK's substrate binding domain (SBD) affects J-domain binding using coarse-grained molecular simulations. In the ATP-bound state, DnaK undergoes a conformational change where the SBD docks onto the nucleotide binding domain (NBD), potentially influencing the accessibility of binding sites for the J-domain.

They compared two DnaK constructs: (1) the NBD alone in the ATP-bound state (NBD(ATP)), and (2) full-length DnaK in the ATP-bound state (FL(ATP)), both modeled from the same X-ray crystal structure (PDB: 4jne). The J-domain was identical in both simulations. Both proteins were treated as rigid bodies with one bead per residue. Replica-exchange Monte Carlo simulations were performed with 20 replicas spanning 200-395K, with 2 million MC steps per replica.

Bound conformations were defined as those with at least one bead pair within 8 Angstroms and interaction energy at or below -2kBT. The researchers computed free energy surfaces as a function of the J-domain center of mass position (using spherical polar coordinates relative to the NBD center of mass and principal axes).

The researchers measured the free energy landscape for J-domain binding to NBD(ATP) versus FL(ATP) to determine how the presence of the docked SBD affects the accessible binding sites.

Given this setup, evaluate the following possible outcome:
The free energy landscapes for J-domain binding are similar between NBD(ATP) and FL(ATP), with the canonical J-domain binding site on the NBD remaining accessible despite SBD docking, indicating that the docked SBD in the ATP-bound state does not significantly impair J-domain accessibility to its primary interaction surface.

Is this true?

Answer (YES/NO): YES